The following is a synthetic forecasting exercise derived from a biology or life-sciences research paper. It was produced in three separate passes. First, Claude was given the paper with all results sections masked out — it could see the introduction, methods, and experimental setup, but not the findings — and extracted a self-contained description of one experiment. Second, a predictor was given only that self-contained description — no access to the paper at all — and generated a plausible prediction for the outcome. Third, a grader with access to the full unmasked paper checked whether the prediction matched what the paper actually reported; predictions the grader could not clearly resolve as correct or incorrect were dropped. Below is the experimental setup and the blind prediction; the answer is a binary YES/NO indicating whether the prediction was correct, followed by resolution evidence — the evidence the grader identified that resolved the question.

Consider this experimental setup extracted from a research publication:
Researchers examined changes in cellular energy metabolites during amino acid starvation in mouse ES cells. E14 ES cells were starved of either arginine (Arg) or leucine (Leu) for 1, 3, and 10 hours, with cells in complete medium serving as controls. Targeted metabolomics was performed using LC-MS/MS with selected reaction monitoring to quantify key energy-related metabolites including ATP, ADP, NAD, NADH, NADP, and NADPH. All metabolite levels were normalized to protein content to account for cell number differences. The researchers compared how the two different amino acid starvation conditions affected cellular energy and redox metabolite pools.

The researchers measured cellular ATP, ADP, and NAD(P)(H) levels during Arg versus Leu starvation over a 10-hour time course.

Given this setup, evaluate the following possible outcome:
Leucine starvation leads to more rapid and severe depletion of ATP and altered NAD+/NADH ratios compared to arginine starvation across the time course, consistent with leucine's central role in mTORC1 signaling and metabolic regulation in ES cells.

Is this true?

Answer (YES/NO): NO